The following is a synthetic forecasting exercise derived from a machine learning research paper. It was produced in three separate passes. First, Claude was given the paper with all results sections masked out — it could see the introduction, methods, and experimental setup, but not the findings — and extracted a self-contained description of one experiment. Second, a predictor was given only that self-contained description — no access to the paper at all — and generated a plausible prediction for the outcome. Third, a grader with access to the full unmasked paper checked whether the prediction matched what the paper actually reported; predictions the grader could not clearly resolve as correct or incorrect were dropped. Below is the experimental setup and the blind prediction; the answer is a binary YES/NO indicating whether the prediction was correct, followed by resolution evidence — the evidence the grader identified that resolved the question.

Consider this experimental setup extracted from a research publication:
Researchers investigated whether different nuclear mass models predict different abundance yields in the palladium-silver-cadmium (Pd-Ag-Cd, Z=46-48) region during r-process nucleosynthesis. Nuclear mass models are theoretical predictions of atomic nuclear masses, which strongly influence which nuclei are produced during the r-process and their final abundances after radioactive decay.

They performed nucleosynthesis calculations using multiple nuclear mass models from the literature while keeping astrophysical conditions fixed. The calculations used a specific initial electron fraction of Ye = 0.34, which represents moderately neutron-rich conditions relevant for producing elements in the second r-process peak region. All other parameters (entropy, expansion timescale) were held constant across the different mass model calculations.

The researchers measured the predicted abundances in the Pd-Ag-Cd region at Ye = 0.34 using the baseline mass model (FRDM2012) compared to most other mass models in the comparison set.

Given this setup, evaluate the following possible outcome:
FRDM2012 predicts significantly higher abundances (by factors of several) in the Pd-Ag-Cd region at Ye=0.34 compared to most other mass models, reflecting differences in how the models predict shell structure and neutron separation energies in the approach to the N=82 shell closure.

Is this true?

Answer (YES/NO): YES